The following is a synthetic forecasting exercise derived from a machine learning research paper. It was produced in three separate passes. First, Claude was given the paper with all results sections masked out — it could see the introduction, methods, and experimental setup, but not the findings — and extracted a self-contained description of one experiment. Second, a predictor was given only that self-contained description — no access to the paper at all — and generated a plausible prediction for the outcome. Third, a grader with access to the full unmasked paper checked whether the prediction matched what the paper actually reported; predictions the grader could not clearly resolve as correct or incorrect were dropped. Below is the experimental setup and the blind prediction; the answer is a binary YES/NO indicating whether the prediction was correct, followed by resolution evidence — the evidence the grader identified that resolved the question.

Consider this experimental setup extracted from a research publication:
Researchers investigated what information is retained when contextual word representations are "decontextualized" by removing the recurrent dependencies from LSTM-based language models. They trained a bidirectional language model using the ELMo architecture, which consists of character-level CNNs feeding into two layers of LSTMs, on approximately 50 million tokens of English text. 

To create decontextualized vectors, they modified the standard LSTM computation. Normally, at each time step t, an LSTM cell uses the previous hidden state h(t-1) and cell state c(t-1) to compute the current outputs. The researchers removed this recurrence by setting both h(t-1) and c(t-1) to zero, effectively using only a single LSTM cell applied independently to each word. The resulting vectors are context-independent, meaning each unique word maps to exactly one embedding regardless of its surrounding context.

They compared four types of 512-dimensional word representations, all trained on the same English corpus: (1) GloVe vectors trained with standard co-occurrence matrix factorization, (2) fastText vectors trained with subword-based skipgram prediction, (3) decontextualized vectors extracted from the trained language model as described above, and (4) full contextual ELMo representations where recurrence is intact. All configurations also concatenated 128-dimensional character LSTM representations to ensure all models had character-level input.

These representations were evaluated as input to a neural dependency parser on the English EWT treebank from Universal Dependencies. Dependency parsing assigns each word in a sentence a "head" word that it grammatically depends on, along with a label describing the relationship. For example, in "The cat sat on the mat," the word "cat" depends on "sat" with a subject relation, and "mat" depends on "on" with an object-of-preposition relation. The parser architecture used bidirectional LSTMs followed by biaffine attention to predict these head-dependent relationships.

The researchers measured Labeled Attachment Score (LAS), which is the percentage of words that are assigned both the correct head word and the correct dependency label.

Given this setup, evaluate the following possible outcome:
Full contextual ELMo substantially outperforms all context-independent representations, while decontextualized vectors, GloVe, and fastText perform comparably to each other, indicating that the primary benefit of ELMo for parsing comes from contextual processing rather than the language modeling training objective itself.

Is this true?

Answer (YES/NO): NO